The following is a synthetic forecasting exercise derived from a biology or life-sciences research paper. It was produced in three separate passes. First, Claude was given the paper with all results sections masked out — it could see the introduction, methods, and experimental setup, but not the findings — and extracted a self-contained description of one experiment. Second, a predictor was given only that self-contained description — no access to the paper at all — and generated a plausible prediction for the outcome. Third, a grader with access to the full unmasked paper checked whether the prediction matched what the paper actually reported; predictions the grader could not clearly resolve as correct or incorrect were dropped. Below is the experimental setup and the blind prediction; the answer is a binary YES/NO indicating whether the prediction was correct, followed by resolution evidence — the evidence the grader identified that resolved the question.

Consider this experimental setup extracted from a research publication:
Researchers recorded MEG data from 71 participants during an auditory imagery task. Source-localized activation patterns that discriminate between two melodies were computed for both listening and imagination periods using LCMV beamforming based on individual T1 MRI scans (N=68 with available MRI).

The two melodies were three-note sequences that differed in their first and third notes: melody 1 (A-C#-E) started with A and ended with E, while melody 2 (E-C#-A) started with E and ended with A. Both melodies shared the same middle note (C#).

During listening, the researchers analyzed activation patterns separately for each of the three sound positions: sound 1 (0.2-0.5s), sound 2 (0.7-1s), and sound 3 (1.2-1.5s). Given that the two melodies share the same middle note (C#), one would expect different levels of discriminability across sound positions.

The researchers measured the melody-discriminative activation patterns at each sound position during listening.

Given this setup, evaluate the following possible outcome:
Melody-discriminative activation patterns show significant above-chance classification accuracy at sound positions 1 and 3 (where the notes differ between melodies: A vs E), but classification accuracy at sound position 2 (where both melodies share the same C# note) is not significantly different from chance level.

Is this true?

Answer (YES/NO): NO